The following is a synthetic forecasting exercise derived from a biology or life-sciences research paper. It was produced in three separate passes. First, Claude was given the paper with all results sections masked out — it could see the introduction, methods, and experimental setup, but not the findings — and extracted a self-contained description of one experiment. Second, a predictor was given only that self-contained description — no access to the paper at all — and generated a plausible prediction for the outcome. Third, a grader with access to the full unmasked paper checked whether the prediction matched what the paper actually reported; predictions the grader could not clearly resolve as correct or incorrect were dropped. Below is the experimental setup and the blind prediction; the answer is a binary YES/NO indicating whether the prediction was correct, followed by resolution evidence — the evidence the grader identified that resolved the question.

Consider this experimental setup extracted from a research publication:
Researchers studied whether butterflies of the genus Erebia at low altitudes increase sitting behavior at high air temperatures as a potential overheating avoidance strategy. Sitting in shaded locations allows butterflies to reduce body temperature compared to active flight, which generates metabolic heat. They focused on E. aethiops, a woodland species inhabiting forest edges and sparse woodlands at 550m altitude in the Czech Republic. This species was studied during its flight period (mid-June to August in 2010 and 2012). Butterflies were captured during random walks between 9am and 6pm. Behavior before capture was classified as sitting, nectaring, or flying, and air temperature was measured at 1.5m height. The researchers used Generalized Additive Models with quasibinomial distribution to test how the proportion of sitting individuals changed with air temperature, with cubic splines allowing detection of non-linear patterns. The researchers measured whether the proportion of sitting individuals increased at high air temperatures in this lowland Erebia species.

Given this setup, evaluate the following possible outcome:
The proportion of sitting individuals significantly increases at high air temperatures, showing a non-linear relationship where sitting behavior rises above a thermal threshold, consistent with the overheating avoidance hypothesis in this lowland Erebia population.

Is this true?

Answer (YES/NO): NO